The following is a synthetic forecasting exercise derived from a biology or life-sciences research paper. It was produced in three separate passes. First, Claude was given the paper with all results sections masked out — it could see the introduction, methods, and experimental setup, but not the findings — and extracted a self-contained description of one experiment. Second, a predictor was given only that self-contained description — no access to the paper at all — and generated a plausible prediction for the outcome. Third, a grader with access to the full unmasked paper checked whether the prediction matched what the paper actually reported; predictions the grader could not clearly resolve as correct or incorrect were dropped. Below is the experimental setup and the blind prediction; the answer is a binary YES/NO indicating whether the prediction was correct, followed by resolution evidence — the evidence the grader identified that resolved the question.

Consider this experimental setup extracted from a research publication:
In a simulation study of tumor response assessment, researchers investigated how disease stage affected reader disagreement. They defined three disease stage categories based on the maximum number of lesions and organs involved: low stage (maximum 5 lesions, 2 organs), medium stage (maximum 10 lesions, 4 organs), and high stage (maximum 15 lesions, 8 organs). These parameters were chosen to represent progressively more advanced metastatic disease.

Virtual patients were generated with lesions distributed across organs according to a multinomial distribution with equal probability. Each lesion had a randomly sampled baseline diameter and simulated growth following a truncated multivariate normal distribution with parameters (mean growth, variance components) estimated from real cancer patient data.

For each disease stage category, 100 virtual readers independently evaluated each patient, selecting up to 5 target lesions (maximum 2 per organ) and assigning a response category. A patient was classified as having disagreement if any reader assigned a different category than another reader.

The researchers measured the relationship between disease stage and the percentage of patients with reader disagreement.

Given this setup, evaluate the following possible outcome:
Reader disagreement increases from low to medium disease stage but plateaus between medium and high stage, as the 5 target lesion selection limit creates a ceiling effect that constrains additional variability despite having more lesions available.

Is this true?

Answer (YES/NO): NO